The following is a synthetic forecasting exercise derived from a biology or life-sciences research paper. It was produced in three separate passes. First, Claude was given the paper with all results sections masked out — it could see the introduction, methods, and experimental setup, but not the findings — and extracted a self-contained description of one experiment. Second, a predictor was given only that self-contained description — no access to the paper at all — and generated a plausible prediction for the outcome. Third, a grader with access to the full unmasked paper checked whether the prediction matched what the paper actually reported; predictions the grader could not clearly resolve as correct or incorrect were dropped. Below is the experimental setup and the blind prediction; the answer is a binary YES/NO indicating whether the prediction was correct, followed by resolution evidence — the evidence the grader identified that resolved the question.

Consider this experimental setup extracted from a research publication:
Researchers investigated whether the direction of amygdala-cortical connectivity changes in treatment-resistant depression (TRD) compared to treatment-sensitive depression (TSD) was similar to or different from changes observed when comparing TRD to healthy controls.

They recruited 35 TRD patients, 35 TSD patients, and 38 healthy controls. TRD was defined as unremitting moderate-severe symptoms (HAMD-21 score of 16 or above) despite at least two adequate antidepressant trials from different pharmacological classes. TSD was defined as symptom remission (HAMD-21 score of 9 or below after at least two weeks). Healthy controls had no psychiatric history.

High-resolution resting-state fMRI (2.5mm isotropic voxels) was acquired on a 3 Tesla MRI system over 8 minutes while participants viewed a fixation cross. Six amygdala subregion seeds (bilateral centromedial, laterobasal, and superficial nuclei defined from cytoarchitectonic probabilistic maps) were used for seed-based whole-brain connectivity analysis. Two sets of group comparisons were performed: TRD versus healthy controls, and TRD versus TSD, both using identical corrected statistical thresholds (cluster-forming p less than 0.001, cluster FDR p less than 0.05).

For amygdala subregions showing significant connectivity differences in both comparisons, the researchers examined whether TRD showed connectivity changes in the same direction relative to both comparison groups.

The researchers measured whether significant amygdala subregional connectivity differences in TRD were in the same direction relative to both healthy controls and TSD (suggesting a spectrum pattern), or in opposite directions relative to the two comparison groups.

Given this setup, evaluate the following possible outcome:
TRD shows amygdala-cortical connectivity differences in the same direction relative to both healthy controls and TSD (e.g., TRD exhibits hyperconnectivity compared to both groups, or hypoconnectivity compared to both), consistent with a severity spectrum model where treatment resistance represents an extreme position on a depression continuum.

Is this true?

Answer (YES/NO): NO